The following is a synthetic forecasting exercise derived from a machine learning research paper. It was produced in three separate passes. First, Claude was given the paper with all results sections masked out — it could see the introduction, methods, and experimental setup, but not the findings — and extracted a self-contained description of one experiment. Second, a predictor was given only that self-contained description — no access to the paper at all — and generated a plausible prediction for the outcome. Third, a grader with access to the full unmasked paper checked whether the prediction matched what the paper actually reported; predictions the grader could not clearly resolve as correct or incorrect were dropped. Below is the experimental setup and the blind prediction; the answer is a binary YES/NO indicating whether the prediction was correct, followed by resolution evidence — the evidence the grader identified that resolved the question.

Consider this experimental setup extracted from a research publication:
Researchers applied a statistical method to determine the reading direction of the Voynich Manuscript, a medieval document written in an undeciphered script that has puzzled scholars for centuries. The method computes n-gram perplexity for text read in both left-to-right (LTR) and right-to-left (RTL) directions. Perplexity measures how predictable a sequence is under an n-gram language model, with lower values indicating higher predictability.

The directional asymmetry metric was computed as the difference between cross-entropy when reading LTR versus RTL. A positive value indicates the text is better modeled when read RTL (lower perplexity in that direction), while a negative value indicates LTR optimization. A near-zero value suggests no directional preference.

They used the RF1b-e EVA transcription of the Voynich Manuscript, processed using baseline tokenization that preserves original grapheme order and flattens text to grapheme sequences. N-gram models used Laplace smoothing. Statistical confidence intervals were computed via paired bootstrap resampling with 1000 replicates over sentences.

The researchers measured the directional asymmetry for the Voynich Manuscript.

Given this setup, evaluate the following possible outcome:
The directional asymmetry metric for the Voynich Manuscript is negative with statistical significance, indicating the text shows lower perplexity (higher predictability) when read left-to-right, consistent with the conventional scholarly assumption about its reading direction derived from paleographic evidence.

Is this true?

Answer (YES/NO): NO